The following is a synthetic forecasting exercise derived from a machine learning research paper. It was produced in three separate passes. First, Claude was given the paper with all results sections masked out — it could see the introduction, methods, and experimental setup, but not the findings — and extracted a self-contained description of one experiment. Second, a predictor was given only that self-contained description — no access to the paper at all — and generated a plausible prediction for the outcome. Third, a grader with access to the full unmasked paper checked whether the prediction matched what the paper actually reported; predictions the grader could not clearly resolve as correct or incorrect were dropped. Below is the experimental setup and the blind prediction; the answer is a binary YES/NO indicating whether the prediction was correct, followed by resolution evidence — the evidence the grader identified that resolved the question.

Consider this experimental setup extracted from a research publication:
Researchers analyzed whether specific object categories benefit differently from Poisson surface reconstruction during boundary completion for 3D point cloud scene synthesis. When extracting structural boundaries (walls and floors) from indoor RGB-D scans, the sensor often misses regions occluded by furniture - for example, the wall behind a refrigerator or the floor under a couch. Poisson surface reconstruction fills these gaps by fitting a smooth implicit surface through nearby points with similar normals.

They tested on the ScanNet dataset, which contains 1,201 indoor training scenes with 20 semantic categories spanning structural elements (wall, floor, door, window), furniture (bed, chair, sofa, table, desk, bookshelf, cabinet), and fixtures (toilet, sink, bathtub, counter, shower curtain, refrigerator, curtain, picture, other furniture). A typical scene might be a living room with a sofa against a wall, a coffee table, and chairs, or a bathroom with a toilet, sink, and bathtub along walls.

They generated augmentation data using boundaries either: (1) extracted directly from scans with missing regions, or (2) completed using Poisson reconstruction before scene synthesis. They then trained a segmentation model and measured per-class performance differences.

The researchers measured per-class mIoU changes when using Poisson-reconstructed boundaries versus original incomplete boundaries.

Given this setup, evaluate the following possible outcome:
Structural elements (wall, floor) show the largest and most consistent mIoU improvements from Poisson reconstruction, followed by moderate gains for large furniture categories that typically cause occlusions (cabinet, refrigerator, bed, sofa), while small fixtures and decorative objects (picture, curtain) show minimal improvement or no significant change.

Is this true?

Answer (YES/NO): NO